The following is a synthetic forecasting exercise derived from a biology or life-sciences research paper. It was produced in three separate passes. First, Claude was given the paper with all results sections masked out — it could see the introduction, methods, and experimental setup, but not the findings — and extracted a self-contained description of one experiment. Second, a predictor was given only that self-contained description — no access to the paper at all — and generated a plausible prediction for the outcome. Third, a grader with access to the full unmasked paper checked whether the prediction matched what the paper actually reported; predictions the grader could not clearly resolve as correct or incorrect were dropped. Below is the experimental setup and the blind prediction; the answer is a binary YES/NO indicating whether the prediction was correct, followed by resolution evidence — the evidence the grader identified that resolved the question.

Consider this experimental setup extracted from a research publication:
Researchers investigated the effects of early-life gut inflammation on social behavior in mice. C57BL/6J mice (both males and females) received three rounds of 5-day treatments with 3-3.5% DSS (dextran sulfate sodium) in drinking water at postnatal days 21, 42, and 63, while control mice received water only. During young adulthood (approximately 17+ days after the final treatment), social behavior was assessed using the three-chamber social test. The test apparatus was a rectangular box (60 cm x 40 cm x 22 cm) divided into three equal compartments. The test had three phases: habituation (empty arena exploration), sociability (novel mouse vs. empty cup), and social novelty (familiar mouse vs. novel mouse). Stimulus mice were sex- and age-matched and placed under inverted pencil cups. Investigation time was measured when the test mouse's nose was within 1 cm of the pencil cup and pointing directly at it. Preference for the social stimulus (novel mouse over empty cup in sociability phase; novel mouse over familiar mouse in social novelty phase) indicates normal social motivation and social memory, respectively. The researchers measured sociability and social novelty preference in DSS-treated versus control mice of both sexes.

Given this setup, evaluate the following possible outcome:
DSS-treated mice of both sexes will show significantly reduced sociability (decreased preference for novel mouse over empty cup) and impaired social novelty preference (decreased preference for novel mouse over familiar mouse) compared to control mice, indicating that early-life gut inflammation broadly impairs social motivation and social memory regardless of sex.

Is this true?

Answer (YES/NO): NO